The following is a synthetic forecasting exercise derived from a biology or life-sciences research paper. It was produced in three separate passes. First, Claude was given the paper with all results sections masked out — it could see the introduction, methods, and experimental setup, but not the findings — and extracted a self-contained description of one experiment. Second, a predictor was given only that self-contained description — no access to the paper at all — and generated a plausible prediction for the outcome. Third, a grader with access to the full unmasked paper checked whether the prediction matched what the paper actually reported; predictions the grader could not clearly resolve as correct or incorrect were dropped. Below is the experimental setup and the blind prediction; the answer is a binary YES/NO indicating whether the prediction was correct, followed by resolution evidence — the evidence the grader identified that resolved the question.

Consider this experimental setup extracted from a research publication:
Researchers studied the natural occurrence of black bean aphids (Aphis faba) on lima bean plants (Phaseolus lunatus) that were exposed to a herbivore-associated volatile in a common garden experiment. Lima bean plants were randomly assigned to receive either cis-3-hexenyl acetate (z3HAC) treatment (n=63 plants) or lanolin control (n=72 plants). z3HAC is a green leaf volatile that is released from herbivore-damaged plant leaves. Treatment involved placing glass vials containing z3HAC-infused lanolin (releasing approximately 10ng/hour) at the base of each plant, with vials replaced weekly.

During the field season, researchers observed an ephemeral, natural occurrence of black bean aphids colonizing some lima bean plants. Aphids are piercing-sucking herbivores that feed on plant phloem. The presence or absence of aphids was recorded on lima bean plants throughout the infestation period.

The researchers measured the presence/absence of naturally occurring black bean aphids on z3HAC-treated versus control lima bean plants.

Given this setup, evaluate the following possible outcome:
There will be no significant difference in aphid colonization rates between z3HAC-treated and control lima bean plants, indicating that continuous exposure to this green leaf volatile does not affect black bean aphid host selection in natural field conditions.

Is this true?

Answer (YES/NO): NO